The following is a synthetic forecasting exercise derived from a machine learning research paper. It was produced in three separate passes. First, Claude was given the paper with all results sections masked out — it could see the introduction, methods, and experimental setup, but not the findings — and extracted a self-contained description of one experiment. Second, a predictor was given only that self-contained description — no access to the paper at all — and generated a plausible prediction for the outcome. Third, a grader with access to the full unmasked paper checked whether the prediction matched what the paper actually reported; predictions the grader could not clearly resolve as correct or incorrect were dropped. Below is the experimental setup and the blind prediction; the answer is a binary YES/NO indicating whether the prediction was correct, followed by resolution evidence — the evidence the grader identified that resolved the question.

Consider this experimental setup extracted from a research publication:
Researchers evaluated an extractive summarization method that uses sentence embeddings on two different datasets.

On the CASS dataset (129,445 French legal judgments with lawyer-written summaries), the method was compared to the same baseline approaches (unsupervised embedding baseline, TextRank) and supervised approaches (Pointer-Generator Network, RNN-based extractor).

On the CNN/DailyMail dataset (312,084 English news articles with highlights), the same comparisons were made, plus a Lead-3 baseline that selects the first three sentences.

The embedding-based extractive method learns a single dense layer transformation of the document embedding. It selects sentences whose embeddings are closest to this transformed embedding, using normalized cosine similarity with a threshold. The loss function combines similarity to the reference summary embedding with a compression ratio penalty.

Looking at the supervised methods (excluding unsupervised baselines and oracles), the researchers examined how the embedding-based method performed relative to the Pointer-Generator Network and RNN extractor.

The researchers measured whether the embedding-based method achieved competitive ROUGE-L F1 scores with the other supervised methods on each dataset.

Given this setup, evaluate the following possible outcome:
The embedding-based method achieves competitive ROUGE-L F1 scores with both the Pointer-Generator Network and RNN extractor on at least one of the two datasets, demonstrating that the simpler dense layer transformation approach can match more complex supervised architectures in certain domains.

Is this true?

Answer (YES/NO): YES